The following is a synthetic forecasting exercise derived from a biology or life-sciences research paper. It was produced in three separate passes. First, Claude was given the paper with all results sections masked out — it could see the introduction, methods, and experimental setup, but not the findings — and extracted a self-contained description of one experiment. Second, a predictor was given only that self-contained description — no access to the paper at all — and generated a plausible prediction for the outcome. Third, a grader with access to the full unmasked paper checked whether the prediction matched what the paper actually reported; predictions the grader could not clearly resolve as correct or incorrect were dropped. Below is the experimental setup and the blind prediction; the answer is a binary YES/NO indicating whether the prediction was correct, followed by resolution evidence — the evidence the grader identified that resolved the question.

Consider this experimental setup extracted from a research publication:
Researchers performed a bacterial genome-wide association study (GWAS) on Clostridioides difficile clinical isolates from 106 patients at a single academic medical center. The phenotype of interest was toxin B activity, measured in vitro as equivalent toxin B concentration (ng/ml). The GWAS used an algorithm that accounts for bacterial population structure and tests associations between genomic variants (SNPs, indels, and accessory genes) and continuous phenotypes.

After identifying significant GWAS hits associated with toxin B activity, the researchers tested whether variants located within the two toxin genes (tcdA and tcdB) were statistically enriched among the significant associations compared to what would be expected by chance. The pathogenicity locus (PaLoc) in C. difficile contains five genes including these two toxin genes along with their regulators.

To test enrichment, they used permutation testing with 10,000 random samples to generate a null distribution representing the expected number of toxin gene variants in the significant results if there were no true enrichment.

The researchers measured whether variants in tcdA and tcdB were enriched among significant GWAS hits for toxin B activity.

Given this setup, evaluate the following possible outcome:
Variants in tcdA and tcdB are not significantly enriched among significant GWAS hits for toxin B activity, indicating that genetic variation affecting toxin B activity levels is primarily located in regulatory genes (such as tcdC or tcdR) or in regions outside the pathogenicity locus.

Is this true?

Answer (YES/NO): NO